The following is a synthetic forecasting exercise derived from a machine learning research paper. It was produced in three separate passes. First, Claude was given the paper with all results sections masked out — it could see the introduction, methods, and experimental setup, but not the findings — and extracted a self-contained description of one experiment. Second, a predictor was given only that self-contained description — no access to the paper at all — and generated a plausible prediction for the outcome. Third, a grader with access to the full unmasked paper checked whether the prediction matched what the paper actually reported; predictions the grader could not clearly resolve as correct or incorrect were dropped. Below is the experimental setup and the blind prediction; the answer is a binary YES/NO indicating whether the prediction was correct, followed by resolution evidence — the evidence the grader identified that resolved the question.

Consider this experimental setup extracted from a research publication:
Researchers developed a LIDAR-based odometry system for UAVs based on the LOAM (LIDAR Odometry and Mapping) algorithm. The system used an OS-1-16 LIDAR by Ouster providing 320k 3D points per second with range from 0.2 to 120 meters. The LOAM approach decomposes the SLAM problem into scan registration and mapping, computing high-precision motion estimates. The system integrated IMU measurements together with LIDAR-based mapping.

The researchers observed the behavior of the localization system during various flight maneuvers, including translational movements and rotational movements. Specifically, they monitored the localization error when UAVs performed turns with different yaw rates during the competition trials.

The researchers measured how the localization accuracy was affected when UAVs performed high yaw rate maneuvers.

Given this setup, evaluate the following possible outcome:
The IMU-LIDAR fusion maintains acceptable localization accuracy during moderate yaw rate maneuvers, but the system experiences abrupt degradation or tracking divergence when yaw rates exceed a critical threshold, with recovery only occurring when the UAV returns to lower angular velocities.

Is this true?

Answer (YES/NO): NO